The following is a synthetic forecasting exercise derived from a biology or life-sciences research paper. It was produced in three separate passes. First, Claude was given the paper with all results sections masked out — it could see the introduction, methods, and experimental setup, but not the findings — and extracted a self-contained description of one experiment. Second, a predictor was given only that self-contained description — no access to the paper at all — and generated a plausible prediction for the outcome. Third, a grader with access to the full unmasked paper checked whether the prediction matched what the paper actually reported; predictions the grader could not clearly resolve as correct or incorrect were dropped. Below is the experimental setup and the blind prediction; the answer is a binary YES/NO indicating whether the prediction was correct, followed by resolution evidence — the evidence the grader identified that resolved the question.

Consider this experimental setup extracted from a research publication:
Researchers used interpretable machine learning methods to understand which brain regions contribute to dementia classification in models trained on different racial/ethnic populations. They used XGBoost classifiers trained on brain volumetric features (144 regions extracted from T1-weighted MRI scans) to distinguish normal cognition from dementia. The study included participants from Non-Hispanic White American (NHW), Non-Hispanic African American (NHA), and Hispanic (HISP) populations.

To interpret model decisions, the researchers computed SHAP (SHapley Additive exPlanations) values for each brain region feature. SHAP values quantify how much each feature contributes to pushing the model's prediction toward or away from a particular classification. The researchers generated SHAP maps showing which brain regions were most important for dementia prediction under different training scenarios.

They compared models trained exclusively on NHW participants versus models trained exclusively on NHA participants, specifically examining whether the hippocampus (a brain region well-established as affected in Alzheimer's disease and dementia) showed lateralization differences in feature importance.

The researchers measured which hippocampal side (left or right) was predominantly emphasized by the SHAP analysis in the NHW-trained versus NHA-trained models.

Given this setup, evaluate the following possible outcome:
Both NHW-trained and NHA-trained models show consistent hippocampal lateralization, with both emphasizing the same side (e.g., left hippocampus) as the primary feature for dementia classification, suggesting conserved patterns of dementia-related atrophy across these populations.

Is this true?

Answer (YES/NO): NO